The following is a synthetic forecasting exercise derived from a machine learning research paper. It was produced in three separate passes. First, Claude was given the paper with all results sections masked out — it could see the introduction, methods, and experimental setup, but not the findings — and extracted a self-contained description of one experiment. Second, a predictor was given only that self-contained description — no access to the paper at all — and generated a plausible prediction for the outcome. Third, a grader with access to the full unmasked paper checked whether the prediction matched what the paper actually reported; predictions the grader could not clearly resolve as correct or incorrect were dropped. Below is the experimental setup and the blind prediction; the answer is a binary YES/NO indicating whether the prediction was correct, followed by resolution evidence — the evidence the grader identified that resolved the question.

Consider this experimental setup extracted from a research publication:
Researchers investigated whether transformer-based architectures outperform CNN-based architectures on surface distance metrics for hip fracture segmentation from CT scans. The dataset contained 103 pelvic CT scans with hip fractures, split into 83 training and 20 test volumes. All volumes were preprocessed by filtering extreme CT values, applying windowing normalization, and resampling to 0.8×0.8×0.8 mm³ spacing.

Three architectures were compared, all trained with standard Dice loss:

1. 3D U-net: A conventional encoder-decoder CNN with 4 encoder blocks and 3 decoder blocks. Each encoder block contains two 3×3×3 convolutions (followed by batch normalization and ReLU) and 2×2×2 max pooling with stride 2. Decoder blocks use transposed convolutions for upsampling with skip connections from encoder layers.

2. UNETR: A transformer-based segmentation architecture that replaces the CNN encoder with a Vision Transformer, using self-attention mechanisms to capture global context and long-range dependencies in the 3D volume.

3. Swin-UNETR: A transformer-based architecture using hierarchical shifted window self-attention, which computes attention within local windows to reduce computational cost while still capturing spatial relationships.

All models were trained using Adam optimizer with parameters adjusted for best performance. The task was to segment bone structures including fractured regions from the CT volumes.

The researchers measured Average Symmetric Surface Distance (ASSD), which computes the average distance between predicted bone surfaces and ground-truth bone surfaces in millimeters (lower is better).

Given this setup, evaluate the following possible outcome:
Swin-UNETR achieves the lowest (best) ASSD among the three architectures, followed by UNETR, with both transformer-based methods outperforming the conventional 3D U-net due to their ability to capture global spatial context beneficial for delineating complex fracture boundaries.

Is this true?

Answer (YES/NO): NO